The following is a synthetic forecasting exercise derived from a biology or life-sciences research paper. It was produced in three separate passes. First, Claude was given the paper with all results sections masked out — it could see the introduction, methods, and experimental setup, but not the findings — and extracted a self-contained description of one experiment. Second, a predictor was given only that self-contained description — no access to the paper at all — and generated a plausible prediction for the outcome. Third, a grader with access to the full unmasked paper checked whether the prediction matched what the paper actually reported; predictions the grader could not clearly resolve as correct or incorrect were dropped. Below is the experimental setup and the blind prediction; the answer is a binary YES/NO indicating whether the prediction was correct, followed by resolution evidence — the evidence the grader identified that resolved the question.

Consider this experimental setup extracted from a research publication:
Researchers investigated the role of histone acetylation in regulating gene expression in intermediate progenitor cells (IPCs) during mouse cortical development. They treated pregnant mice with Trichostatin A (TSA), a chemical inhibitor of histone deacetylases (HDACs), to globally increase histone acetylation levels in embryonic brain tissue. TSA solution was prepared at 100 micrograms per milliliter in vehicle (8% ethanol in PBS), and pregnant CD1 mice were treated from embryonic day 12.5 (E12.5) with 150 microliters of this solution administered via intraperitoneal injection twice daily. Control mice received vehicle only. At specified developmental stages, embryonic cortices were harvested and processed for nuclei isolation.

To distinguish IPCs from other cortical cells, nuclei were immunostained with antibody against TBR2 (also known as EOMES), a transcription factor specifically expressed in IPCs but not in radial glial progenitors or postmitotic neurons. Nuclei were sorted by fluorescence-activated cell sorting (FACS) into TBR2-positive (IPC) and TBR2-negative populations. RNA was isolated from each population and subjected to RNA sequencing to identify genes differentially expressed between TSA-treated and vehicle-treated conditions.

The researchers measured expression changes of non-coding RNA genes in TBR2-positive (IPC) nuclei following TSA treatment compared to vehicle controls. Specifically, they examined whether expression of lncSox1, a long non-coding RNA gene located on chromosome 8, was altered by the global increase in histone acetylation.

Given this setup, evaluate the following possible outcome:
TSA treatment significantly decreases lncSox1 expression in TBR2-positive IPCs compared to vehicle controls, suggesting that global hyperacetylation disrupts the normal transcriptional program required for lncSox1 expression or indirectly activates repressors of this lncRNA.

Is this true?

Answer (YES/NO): NO